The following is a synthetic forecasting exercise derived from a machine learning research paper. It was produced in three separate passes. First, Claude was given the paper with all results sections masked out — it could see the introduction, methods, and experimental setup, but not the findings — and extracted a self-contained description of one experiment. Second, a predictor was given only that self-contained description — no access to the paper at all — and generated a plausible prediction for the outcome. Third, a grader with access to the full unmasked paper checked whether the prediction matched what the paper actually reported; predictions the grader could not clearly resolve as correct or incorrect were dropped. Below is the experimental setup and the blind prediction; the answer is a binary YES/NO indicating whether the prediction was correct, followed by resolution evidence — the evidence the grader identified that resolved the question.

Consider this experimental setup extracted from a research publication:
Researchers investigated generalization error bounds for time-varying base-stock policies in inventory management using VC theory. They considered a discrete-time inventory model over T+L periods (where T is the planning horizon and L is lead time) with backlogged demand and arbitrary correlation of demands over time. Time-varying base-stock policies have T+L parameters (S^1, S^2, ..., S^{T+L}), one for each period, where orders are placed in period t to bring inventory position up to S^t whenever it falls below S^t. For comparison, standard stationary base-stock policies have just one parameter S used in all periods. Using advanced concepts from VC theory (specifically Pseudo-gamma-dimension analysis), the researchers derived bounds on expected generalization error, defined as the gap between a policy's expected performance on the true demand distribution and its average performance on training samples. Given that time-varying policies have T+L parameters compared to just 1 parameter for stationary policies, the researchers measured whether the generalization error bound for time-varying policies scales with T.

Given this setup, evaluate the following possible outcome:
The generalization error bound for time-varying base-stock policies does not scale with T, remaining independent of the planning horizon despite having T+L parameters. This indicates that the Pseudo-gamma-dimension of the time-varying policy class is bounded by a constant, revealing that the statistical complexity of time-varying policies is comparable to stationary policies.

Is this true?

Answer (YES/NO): YES